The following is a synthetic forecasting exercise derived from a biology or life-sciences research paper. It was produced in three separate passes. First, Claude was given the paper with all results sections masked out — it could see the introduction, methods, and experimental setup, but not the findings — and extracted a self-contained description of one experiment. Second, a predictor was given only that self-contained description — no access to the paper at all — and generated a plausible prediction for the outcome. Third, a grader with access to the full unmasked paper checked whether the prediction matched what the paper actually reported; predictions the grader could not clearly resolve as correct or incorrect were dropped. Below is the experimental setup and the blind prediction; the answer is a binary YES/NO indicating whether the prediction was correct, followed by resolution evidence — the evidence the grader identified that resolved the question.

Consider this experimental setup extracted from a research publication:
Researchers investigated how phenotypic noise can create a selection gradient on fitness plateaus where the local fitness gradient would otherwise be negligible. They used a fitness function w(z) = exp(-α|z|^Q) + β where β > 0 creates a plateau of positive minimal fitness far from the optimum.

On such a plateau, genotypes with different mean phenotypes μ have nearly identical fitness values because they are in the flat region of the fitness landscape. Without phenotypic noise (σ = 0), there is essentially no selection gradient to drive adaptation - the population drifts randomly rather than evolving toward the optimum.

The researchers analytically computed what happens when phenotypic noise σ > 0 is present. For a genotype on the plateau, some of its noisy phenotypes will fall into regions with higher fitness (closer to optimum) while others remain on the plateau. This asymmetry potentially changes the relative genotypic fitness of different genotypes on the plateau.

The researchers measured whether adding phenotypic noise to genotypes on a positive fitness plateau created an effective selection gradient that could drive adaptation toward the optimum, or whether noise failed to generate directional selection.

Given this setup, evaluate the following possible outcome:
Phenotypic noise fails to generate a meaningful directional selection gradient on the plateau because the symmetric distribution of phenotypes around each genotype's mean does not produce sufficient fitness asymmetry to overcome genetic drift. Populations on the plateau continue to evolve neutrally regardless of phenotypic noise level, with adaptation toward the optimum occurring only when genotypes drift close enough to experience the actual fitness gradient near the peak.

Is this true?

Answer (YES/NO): NO